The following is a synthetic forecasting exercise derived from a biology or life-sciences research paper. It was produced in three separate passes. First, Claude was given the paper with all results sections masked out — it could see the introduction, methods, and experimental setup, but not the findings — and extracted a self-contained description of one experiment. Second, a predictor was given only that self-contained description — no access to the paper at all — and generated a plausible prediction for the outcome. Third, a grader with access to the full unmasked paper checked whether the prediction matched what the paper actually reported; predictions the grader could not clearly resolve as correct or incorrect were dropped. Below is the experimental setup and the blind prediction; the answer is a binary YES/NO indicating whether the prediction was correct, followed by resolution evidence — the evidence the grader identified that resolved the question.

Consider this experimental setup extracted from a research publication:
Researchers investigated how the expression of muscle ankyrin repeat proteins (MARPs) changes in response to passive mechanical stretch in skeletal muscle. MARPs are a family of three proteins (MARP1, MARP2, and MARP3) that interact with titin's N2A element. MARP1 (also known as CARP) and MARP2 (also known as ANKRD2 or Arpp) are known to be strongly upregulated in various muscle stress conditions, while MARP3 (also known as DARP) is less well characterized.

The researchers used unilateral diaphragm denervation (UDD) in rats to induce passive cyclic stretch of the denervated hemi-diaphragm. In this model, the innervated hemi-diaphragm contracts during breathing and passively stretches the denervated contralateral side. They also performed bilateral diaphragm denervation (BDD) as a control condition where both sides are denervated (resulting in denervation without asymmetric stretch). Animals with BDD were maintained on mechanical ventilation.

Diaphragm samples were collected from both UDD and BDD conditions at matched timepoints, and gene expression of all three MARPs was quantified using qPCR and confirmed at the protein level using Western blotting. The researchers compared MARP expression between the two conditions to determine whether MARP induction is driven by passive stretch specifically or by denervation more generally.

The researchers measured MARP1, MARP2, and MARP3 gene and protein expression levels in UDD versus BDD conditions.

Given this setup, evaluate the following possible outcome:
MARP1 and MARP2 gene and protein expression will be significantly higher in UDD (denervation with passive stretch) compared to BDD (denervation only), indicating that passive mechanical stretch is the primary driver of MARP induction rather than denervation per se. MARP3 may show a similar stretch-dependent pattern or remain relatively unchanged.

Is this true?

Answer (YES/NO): NO